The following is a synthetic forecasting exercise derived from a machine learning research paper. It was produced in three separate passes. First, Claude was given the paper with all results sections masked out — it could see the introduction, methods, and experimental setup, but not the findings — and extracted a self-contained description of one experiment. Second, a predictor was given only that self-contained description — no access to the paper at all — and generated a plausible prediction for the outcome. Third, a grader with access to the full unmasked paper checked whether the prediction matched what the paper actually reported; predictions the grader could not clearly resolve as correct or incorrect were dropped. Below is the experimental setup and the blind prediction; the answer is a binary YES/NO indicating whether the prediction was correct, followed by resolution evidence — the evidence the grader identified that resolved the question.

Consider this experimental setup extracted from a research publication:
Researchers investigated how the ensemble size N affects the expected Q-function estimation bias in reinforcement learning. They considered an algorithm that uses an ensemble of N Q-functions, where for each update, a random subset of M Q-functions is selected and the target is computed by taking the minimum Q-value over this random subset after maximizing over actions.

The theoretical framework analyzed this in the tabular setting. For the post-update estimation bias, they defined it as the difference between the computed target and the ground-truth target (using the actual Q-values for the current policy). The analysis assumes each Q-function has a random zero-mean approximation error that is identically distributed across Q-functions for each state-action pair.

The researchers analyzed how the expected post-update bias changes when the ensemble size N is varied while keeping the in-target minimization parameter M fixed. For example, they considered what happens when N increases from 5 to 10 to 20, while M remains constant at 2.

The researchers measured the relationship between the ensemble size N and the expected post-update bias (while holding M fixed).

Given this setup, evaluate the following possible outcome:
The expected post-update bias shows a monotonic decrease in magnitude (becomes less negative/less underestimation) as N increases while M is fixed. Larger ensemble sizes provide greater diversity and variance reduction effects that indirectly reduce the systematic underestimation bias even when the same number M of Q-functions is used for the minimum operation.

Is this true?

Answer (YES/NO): NO